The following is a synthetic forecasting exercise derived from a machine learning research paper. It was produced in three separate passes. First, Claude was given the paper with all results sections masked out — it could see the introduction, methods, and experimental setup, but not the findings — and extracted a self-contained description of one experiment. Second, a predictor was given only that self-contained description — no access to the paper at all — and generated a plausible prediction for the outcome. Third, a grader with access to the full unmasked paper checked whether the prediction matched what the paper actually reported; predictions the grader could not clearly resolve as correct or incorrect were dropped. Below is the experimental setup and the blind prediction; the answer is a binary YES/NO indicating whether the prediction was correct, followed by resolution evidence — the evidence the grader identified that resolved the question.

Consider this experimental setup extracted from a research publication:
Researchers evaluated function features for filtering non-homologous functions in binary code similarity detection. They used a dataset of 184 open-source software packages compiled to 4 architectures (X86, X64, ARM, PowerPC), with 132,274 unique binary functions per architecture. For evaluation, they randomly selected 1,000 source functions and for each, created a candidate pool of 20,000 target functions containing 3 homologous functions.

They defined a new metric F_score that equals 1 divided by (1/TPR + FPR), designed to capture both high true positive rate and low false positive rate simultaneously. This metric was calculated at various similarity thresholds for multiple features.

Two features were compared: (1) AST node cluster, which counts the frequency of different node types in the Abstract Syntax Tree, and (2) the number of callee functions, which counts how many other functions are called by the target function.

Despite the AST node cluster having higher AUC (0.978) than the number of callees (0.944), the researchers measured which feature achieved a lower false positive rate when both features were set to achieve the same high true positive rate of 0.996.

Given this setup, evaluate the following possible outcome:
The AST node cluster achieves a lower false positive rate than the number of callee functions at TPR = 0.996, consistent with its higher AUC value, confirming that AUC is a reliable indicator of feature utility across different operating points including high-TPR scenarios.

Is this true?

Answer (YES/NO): NO